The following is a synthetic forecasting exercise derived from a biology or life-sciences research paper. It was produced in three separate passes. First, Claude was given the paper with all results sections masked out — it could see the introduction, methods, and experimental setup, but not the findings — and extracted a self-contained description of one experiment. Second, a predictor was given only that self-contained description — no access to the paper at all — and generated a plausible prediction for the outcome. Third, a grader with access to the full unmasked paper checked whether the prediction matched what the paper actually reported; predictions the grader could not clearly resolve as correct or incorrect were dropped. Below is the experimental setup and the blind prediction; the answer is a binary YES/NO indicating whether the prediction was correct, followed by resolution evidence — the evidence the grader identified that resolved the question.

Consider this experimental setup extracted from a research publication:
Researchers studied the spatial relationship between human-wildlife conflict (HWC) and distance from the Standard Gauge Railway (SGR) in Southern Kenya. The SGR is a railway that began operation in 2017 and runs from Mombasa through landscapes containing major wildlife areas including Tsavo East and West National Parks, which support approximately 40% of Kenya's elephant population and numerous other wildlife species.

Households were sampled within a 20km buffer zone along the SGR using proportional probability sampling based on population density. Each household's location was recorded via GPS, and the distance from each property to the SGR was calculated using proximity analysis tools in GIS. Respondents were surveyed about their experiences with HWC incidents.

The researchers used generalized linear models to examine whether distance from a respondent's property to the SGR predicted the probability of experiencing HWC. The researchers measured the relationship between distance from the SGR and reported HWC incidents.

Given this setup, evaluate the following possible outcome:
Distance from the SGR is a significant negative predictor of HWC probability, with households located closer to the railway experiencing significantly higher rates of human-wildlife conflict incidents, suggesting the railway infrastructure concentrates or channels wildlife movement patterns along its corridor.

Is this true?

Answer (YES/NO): YES